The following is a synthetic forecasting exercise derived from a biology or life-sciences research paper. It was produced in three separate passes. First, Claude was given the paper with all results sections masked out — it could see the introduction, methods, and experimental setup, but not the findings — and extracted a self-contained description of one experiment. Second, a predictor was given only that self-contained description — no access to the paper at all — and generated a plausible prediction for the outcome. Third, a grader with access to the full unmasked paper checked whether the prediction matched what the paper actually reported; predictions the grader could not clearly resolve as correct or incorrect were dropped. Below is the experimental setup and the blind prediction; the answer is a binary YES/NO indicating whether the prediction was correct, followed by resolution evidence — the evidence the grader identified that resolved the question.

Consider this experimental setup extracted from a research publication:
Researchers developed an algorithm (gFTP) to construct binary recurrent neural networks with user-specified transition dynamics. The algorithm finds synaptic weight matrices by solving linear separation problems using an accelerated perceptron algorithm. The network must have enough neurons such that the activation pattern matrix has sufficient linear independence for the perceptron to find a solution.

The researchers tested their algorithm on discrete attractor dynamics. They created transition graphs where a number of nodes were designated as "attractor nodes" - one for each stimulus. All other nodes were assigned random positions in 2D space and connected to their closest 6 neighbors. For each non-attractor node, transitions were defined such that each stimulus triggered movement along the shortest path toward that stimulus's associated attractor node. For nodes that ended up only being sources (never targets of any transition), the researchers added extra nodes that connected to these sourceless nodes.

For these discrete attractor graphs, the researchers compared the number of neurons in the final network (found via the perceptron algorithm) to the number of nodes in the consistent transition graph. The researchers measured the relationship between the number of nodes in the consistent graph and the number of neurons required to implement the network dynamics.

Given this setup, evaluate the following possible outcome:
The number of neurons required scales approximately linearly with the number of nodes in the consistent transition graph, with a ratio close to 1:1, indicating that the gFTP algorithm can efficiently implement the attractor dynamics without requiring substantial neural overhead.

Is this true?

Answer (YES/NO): YES